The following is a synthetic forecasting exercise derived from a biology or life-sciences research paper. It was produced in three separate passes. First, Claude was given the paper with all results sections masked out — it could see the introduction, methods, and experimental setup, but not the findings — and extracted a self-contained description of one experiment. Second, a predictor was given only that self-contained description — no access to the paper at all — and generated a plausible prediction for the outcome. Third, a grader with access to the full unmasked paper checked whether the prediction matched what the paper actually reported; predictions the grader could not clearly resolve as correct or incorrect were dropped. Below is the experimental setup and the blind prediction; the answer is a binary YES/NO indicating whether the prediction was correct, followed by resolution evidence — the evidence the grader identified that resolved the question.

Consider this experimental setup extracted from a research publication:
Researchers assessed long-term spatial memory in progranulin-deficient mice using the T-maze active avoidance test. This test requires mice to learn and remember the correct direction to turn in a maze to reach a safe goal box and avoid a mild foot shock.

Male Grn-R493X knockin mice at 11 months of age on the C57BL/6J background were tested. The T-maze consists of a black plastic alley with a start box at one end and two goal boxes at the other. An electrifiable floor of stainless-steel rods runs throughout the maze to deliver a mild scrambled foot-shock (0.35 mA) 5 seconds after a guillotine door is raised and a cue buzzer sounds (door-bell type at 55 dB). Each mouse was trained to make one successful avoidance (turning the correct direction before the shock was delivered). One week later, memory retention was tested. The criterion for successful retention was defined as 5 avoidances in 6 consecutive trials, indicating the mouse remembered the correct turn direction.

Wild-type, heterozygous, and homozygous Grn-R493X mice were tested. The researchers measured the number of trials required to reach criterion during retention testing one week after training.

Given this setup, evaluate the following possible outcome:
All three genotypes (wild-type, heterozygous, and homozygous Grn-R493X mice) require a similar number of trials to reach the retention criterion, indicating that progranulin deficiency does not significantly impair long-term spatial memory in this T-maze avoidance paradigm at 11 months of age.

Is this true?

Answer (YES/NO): NO